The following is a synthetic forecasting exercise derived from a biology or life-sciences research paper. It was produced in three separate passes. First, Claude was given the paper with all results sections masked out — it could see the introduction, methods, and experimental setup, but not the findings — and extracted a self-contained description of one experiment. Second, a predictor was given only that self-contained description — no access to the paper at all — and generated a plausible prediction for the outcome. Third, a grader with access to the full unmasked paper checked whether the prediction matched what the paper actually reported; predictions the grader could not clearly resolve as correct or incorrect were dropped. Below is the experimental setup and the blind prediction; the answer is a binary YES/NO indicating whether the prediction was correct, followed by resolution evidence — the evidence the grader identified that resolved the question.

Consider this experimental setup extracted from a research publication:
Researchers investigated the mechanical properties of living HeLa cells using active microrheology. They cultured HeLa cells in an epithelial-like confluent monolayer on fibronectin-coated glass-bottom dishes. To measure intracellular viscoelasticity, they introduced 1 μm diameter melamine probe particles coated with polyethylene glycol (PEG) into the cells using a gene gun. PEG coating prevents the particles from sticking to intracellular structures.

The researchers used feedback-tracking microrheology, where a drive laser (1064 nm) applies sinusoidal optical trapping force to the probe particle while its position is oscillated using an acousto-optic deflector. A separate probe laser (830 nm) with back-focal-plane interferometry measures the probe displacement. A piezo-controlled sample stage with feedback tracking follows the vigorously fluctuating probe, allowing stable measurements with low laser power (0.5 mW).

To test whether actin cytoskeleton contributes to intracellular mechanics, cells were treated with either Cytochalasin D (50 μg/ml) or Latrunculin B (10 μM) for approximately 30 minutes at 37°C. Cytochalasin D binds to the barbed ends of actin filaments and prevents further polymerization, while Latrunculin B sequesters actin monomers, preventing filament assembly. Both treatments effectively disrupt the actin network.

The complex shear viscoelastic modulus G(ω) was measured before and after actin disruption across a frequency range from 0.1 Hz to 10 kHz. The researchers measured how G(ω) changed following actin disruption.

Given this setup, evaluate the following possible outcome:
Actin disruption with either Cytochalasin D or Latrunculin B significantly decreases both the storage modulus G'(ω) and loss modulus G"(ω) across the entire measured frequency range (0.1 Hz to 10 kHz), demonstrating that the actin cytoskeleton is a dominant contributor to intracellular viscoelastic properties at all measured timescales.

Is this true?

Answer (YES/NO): NO